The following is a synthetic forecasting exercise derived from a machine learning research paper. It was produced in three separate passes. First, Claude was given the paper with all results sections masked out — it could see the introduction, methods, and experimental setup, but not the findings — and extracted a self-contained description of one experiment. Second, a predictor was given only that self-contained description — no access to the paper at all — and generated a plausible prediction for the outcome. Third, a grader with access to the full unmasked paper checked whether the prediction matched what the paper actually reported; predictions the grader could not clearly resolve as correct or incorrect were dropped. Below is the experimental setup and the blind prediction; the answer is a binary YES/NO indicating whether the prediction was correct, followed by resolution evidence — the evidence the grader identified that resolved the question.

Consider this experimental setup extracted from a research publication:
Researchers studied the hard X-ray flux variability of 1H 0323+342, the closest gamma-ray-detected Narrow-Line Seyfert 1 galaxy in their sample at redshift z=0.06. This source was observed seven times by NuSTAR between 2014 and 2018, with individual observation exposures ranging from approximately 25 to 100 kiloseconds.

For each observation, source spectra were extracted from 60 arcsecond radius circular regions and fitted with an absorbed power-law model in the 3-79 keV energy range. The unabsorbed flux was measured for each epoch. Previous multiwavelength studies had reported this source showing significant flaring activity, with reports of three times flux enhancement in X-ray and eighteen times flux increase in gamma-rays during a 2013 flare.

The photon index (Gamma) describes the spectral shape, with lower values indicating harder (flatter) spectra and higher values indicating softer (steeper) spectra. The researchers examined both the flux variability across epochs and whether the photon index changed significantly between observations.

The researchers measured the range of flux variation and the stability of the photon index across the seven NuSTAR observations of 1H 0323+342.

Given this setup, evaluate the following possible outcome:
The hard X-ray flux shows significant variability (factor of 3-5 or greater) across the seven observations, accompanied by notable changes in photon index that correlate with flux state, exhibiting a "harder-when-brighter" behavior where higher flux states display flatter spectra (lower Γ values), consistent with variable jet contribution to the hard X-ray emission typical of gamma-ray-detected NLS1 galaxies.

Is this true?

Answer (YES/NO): NO